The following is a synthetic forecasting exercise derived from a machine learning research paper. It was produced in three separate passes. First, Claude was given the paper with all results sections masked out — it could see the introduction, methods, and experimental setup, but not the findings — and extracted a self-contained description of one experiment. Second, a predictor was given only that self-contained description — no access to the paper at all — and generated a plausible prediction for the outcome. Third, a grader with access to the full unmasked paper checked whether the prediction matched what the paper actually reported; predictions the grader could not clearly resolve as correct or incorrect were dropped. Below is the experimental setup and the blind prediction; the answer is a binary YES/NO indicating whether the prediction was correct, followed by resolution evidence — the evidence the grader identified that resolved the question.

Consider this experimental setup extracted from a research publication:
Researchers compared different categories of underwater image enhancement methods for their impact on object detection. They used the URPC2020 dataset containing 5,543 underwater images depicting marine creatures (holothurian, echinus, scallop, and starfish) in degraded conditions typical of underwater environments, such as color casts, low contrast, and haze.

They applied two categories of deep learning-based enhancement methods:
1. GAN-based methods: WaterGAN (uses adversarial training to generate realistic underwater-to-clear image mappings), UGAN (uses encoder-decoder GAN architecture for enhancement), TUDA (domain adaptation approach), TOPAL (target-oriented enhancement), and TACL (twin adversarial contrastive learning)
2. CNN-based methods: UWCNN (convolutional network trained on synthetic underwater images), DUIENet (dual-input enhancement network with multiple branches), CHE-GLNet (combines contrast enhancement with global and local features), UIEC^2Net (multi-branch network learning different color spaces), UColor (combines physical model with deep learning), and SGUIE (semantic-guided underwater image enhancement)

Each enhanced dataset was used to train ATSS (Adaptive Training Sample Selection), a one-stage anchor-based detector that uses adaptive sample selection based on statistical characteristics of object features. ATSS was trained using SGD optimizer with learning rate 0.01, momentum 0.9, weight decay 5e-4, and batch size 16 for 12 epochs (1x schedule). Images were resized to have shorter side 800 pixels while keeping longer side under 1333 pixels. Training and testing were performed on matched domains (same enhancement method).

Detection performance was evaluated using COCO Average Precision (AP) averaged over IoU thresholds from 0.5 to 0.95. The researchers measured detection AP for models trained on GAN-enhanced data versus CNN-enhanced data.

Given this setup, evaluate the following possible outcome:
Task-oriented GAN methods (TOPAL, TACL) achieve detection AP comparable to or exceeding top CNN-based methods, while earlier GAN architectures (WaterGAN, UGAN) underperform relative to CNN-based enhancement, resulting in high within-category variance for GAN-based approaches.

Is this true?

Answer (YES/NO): NO